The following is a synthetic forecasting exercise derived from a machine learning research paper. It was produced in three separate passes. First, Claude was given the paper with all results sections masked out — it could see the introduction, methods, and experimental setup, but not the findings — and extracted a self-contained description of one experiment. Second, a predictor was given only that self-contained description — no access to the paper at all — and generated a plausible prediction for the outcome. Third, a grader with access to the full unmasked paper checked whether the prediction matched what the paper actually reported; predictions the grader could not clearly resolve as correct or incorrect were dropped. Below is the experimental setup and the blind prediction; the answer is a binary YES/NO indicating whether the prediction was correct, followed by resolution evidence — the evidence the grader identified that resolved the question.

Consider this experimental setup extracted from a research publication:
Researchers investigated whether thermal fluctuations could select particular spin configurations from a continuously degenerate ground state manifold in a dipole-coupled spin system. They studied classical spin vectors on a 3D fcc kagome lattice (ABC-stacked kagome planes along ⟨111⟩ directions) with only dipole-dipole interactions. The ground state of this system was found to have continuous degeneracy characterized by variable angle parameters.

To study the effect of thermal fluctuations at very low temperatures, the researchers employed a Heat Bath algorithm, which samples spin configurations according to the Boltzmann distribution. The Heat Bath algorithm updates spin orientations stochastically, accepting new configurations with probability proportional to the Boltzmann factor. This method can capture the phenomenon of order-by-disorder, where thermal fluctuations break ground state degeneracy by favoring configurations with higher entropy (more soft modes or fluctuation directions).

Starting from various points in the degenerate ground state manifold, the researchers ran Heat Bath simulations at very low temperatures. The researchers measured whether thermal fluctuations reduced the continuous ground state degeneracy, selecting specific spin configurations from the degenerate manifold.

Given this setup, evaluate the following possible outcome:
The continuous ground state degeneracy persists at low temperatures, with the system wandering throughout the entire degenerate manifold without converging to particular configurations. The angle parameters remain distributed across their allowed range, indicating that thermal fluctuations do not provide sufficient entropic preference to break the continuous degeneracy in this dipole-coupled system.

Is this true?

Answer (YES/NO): NO